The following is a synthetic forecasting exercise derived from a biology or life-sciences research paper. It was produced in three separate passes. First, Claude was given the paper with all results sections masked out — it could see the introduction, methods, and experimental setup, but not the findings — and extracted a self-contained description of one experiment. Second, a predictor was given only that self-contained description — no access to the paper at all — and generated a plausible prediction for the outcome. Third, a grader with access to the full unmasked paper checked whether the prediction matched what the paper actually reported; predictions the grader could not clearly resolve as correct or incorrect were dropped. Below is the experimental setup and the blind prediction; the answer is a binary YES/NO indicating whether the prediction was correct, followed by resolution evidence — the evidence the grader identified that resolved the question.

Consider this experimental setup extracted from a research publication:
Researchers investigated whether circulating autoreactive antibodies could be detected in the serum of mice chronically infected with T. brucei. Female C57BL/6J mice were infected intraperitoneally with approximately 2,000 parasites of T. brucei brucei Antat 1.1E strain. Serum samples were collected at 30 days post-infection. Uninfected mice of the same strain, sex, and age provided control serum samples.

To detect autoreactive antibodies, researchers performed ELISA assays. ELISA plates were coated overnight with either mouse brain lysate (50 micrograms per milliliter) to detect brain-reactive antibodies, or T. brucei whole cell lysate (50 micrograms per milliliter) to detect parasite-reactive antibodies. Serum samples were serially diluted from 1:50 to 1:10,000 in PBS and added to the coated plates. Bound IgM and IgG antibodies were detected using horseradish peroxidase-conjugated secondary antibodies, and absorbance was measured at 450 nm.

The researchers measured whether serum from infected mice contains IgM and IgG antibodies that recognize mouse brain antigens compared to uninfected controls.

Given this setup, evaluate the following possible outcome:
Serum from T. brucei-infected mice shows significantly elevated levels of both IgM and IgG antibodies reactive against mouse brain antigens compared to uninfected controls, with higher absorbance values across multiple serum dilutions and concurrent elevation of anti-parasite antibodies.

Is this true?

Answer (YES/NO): YES